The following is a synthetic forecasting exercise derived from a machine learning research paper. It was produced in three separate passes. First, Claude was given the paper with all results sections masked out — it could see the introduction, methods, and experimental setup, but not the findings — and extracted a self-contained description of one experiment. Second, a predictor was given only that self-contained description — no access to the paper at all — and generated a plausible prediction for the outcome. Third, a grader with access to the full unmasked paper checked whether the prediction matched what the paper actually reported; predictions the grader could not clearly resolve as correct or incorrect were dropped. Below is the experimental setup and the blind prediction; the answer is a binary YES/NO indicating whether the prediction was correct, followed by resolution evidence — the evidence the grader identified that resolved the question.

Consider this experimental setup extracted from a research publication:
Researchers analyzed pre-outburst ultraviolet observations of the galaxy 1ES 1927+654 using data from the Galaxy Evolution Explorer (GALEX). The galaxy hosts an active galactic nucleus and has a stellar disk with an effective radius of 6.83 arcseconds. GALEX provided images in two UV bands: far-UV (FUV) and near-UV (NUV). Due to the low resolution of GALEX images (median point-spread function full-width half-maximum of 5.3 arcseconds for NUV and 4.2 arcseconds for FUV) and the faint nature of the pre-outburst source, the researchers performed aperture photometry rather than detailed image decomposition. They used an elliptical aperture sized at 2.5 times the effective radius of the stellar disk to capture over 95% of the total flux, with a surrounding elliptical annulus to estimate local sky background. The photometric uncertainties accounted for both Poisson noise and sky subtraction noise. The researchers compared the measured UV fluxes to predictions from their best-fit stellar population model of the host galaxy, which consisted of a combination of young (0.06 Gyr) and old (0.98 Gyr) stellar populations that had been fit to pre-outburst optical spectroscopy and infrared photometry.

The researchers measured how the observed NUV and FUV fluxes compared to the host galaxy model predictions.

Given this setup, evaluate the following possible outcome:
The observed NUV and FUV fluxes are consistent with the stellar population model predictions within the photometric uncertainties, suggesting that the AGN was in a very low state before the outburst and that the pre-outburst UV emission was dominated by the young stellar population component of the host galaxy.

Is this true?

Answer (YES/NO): NO